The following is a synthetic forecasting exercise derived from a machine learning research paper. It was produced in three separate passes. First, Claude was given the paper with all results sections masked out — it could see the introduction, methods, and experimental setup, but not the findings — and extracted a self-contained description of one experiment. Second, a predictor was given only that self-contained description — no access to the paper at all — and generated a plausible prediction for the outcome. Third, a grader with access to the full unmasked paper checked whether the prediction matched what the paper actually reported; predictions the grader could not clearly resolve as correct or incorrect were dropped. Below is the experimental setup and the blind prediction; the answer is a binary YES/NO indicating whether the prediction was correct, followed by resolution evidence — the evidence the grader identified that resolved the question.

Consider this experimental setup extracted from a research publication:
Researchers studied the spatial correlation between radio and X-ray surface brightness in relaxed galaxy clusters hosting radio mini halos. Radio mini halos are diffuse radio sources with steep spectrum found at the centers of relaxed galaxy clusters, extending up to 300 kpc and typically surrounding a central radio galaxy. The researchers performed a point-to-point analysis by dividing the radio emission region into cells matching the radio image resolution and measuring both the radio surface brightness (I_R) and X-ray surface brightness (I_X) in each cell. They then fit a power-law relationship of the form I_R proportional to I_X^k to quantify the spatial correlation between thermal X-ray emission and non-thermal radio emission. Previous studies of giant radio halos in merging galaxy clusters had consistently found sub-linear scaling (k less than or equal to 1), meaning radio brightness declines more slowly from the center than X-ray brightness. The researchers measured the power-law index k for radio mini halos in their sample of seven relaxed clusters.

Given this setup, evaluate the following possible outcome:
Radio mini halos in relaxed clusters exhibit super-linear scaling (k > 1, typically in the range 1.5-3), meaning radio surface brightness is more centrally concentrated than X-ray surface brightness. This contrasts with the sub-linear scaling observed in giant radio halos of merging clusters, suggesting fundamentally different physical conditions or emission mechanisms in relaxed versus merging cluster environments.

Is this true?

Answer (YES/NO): NO